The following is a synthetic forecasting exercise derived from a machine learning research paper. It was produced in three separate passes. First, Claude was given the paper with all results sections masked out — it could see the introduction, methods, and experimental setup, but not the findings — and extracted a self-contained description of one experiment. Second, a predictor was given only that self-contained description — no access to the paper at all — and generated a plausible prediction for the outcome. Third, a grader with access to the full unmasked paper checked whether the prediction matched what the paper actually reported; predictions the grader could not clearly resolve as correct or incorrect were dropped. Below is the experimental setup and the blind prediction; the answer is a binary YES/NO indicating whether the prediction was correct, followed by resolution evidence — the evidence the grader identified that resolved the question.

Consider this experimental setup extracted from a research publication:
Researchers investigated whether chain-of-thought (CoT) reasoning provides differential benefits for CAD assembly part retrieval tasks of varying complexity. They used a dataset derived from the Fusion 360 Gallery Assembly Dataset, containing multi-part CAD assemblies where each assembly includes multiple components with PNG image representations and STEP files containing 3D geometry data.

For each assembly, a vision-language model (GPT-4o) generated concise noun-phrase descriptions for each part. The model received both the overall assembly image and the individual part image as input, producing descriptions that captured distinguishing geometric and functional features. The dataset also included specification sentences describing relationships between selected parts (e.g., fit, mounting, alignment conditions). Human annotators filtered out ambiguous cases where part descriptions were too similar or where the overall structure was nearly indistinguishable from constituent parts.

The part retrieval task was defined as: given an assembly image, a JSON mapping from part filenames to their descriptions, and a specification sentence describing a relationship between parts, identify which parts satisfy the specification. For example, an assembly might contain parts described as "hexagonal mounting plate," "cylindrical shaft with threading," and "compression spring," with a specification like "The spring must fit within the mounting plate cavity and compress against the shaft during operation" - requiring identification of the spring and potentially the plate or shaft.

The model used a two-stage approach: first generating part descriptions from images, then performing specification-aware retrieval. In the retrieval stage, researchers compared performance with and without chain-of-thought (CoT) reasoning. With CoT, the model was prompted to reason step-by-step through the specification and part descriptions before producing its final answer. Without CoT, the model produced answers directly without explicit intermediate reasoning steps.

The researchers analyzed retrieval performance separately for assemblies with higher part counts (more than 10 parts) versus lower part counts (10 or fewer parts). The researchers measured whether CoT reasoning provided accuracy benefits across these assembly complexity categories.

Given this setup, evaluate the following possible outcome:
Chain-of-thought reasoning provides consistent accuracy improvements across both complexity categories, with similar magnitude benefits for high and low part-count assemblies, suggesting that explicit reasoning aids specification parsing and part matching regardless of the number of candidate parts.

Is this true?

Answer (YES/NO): NO